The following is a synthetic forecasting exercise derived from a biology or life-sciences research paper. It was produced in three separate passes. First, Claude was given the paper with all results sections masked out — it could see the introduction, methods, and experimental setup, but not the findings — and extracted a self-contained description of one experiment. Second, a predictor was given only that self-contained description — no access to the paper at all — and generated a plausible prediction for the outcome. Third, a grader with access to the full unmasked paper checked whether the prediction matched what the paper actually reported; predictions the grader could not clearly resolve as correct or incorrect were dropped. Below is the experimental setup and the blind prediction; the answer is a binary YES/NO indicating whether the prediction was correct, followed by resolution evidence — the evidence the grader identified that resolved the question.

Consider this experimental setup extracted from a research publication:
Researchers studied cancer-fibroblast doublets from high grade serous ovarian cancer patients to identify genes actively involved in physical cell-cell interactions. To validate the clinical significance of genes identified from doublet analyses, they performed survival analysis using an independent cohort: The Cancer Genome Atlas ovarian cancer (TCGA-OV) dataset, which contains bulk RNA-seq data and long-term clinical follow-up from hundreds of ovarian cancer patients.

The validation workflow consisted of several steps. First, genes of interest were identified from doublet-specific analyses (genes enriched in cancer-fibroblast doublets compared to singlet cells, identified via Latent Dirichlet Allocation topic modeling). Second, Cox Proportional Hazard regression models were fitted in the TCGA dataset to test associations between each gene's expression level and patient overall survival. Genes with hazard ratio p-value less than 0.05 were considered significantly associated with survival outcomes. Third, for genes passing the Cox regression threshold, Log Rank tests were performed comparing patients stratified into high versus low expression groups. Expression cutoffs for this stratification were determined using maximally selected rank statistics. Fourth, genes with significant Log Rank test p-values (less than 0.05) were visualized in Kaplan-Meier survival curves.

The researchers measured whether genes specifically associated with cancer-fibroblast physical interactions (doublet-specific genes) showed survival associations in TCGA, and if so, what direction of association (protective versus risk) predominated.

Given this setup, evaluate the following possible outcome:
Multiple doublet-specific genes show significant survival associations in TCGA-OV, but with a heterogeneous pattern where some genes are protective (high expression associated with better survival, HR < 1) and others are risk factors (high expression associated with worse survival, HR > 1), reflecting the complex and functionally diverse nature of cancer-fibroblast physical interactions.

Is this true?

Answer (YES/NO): YES